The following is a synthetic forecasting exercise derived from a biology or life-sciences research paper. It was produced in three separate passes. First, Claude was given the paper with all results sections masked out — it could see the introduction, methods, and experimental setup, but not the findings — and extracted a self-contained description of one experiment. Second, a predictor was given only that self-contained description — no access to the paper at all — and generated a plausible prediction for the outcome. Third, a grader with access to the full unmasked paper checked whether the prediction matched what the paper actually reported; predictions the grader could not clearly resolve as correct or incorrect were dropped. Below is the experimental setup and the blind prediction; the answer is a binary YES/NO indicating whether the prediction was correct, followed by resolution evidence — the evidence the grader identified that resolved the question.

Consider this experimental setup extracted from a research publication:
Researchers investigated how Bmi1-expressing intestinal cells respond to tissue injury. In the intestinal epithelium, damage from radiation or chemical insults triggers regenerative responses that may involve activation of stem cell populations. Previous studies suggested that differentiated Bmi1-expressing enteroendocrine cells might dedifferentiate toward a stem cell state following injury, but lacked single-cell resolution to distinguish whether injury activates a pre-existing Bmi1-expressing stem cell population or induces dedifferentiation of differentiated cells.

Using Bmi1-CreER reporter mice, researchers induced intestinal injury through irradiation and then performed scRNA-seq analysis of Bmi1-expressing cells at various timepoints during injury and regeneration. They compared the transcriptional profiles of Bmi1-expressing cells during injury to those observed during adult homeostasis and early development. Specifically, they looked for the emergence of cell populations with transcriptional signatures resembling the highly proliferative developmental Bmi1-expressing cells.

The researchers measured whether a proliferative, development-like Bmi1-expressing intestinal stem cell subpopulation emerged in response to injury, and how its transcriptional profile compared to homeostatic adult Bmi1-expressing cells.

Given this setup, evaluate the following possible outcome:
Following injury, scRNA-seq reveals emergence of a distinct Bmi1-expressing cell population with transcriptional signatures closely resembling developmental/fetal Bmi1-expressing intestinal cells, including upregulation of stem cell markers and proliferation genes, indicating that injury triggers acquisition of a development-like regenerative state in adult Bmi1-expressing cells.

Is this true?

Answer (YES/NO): NO